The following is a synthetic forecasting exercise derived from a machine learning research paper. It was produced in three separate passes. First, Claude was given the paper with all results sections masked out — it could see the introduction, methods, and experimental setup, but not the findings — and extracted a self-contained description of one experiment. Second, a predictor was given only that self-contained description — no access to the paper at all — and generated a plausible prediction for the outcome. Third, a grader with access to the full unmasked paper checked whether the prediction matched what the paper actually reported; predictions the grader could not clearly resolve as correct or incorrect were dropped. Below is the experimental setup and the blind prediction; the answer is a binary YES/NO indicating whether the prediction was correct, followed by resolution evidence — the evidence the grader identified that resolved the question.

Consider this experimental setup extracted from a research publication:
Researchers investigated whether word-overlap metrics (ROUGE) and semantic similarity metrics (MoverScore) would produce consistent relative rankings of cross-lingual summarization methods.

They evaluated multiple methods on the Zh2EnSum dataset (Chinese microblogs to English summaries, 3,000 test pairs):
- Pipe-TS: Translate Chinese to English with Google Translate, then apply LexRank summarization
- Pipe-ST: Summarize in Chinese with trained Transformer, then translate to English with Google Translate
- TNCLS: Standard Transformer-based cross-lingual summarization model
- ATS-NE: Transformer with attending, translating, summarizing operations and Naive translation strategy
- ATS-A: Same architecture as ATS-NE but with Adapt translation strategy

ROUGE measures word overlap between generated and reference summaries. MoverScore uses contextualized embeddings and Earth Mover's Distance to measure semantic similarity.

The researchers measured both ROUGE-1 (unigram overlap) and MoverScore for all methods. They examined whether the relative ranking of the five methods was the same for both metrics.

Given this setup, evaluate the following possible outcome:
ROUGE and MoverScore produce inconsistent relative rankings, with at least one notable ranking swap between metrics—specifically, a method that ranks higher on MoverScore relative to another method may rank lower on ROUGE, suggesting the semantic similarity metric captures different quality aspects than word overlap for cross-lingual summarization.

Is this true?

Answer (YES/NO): NO